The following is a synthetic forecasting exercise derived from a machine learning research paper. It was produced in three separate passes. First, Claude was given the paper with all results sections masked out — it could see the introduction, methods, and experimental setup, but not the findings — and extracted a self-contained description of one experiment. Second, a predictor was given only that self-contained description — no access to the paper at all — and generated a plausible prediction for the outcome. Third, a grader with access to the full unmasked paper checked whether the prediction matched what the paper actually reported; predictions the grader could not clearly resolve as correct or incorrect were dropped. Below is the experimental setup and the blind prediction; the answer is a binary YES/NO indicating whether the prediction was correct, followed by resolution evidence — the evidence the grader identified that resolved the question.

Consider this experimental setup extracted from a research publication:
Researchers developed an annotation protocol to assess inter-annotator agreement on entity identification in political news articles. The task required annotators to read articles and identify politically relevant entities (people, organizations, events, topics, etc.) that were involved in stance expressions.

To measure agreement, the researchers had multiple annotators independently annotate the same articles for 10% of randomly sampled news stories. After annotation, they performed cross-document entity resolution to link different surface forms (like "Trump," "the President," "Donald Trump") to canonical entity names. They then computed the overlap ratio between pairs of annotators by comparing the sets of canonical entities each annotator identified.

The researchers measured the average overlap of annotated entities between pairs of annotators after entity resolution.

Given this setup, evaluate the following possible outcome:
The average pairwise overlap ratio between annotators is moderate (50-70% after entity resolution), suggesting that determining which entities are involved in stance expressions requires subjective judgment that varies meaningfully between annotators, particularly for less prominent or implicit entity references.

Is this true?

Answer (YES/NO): YES